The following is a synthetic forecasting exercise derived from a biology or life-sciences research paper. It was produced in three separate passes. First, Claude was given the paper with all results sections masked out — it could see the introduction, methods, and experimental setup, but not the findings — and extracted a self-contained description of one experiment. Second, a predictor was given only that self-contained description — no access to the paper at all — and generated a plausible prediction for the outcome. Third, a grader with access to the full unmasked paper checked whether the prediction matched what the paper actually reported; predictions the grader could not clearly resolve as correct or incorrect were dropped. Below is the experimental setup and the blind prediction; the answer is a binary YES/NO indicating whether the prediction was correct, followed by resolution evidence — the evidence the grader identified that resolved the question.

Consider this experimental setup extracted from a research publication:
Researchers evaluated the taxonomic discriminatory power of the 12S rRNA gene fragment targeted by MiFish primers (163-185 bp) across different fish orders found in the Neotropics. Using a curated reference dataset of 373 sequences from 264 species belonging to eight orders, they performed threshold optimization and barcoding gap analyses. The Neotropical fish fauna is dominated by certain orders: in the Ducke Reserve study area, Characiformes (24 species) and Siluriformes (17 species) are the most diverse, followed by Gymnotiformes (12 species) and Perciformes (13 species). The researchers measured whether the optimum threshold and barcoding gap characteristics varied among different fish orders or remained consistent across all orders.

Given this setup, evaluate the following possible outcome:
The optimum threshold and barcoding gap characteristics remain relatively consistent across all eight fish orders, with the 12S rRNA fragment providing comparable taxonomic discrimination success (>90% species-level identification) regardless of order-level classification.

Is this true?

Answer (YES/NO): NO